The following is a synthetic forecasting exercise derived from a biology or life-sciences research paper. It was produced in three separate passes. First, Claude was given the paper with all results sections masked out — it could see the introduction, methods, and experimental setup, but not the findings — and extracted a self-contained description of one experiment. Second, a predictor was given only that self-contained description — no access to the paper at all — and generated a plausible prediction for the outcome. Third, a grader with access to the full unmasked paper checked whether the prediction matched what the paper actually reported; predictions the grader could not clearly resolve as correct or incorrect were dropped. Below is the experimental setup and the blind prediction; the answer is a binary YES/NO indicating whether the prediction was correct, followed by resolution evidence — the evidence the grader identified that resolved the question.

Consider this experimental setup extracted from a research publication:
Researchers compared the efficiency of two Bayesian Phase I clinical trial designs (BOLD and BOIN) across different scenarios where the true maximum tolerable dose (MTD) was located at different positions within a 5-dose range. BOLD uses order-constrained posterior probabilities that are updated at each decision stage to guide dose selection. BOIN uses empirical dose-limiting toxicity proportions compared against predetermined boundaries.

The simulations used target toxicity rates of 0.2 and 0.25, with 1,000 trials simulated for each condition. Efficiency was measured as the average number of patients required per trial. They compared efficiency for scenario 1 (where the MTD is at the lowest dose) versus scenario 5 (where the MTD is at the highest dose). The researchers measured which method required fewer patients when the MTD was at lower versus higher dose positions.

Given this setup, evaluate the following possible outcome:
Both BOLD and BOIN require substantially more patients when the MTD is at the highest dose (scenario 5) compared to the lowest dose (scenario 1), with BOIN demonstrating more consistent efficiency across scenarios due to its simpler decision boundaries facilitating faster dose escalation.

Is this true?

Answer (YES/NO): NO